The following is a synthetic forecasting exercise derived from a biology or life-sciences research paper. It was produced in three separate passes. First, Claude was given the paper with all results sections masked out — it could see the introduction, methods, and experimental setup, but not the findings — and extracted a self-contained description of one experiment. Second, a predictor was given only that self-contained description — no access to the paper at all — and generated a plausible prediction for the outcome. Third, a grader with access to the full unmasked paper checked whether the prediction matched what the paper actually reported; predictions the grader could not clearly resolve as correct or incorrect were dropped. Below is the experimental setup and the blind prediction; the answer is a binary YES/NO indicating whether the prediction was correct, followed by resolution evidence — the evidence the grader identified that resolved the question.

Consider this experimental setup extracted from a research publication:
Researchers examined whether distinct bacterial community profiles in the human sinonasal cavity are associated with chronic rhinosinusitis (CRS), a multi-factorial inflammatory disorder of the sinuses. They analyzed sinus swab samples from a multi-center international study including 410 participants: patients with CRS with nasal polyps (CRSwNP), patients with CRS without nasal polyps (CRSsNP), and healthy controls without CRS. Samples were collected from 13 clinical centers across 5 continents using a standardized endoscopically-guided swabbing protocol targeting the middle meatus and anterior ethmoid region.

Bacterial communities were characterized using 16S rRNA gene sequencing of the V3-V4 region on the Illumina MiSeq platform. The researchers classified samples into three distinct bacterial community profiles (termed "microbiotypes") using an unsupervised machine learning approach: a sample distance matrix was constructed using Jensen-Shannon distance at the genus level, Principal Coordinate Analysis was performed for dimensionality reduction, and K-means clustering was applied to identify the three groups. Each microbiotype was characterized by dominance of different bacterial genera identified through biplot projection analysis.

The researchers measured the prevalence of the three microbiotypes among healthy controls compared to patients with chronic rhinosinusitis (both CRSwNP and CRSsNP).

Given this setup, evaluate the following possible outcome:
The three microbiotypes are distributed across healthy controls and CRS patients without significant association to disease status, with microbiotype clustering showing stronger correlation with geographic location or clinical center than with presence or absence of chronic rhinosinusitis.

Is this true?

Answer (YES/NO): YES